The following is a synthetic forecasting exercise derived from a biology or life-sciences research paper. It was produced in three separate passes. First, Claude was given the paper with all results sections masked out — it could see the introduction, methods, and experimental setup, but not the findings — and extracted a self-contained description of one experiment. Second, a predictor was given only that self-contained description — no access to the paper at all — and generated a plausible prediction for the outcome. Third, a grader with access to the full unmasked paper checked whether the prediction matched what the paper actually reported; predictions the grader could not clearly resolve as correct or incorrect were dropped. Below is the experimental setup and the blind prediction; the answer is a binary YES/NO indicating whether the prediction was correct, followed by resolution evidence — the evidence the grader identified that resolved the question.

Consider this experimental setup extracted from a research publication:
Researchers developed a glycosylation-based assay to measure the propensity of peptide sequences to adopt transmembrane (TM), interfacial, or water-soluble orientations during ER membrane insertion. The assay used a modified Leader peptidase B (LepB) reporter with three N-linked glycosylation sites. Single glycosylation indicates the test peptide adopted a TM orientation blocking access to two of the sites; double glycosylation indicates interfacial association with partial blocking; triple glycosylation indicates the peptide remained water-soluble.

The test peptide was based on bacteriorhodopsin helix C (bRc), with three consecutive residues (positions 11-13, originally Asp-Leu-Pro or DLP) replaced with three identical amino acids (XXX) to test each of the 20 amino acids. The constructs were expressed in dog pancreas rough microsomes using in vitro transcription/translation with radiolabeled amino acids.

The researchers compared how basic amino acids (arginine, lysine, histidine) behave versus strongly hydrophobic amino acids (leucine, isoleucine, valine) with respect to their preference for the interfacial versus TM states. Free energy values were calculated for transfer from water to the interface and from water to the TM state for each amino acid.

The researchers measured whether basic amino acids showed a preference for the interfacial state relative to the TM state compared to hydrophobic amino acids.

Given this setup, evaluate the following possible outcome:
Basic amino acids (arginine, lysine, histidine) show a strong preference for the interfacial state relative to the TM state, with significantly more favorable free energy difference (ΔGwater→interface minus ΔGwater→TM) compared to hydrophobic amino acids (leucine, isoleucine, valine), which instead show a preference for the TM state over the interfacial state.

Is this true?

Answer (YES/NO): NO